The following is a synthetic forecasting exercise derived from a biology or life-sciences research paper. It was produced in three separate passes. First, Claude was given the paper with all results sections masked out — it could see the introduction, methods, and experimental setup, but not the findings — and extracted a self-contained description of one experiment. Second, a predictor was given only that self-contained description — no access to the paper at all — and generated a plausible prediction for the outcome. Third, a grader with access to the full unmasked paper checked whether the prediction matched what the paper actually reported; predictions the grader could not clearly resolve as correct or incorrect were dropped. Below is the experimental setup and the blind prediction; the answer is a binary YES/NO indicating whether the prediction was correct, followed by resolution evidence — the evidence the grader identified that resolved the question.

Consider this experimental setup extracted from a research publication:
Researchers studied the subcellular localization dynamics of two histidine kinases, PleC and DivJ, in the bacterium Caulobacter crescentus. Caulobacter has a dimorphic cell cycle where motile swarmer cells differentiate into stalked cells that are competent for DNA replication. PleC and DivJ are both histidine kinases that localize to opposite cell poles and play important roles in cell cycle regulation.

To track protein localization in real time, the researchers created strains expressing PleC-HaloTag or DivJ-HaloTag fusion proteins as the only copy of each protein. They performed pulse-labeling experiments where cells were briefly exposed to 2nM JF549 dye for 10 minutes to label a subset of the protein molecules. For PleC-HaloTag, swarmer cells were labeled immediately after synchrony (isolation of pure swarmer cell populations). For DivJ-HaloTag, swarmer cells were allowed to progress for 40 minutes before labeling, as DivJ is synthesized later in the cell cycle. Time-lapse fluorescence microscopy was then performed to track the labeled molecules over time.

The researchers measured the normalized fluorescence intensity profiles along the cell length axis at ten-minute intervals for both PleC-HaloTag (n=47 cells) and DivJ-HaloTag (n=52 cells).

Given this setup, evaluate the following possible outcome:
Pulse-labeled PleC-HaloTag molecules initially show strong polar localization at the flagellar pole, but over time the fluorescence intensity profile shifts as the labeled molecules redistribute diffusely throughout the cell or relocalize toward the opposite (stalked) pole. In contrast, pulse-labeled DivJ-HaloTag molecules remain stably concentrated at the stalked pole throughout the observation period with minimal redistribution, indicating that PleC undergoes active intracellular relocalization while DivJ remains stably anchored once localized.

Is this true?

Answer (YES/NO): NO